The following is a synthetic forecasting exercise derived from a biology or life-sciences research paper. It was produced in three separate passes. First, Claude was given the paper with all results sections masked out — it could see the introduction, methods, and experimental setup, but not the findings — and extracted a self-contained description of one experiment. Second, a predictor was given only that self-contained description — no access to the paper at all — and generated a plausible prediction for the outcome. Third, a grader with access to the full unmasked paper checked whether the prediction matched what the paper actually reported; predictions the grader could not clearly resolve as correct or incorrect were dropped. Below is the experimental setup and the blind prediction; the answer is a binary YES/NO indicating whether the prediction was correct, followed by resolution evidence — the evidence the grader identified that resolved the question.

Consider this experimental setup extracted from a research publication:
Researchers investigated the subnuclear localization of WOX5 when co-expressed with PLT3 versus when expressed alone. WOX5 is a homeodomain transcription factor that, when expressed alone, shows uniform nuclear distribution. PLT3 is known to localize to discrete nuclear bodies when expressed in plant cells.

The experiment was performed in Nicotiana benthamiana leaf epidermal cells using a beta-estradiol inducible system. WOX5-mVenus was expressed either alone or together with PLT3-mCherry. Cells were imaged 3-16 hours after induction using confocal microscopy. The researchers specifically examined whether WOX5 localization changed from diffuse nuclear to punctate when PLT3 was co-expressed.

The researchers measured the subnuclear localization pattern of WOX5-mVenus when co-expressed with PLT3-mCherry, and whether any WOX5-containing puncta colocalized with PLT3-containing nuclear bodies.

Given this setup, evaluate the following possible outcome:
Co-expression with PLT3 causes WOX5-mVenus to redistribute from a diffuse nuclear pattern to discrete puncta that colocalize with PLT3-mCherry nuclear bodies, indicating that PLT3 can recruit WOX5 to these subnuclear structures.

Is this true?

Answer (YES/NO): YES